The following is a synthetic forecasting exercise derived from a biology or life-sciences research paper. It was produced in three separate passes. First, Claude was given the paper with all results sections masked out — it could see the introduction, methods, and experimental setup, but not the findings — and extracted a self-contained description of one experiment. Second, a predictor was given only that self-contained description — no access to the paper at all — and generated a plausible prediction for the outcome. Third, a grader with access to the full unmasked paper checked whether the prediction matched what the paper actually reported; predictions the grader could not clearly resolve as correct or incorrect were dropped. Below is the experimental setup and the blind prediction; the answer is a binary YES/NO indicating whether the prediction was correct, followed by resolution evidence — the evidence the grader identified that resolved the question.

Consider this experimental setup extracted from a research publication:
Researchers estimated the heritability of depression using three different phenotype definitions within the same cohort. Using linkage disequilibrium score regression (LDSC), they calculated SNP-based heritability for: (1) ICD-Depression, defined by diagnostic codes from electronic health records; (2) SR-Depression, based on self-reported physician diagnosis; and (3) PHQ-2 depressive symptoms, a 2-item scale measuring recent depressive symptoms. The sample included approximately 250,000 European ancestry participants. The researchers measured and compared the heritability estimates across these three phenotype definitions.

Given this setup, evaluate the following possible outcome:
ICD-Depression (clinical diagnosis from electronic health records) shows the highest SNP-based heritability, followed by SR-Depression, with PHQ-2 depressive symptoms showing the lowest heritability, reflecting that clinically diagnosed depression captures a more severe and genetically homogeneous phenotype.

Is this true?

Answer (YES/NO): YES